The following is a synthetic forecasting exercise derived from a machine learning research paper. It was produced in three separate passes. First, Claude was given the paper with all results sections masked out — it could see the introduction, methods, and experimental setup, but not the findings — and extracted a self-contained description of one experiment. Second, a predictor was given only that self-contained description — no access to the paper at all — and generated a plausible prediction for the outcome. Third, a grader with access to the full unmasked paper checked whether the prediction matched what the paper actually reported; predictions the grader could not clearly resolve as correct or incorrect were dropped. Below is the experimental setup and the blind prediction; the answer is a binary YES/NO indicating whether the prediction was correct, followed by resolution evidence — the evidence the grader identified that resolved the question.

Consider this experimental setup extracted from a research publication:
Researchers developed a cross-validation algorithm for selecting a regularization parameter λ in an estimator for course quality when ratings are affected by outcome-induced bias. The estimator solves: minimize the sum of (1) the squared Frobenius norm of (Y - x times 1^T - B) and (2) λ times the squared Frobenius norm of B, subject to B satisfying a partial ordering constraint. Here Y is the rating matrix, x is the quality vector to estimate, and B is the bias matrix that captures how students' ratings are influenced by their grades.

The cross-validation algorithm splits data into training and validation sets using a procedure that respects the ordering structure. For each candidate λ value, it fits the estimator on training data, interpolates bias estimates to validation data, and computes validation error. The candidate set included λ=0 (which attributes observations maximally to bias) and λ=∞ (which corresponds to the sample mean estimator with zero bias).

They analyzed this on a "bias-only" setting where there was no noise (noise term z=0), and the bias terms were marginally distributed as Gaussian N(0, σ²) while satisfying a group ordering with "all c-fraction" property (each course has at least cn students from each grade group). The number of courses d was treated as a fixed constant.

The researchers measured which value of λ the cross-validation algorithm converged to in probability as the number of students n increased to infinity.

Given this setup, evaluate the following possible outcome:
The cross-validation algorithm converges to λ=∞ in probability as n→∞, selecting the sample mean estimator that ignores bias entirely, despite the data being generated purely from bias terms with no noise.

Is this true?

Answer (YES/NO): NO